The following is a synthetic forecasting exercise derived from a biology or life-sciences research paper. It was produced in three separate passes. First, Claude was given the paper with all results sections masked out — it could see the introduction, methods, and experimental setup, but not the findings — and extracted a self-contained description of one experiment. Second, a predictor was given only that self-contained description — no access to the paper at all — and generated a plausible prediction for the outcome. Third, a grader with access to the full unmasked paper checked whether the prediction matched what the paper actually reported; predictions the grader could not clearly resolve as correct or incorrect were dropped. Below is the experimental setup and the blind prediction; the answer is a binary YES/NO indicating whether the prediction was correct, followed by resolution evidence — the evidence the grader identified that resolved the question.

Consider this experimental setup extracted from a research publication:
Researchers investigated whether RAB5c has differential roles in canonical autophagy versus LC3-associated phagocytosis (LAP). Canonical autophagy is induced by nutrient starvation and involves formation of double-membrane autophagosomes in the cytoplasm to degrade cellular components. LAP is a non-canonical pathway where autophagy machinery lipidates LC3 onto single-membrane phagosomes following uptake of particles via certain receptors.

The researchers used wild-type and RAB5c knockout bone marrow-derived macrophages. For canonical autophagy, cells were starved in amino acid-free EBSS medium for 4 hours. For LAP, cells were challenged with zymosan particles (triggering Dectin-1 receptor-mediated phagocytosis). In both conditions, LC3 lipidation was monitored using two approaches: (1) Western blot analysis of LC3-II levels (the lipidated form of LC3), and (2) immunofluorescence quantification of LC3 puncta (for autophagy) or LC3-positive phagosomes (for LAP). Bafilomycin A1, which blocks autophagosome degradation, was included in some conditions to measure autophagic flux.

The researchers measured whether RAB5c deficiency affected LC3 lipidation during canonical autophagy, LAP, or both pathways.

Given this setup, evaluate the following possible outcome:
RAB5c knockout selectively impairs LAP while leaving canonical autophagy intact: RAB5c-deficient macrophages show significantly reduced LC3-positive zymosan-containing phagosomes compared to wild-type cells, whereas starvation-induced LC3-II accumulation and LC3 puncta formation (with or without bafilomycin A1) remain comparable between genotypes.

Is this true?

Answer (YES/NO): NO